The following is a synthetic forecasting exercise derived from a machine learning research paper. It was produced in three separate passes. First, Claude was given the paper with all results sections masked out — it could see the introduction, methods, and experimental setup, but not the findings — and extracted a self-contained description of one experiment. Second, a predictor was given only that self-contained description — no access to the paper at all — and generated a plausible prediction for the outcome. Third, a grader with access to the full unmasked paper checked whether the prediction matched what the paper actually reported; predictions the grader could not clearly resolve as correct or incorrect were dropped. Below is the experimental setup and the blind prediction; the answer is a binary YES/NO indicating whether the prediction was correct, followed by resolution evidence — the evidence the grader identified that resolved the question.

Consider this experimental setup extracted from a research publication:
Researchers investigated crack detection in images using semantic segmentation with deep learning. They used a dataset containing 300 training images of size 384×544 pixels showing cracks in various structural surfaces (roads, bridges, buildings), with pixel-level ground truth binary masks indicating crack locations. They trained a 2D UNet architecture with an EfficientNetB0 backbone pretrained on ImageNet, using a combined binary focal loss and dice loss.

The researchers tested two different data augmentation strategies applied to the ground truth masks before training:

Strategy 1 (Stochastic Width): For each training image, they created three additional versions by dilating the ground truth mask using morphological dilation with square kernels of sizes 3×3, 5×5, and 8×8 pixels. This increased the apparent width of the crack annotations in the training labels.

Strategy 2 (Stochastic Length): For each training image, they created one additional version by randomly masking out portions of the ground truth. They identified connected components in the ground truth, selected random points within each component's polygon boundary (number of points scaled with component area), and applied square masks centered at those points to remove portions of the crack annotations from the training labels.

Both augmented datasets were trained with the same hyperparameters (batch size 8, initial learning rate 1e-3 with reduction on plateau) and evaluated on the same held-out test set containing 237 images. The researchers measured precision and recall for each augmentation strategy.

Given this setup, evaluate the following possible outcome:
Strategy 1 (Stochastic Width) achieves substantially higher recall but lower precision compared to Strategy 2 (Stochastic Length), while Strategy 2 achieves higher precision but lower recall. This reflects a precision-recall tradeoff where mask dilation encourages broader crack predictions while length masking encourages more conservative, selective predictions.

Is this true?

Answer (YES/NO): YES